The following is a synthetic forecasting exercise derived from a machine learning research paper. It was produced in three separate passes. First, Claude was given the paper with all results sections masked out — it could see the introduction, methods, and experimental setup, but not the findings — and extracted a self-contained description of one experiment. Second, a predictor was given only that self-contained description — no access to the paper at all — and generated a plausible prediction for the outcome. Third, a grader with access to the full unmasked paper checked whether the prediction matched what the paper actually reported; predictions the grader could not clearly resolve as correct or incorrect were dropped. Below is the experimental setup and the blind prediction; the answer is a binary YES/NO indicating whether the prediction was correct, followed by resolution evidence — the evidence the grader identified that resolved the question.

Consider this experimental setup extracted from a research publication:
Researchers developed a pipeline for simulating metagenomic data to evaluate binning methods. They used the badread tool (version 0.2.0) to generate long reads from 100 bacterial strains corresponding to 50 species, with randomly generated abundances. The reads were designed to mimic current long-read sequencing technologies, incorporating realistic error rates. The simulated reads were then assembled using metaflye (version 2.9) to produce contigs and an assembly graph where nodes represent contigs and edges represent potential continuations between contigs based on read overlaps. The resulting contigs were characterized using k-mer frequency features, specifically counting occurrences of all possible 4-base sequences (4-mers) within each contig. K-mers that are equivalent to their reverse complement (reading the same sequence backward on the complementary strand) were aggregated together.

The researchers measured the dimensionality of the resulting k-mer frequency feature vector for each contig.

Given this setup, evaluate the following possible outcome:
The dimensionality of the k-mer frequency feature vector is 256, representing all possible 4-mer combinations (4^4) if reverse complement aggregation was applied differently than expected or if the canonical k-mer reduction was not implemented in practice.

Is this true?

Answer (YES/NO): NO